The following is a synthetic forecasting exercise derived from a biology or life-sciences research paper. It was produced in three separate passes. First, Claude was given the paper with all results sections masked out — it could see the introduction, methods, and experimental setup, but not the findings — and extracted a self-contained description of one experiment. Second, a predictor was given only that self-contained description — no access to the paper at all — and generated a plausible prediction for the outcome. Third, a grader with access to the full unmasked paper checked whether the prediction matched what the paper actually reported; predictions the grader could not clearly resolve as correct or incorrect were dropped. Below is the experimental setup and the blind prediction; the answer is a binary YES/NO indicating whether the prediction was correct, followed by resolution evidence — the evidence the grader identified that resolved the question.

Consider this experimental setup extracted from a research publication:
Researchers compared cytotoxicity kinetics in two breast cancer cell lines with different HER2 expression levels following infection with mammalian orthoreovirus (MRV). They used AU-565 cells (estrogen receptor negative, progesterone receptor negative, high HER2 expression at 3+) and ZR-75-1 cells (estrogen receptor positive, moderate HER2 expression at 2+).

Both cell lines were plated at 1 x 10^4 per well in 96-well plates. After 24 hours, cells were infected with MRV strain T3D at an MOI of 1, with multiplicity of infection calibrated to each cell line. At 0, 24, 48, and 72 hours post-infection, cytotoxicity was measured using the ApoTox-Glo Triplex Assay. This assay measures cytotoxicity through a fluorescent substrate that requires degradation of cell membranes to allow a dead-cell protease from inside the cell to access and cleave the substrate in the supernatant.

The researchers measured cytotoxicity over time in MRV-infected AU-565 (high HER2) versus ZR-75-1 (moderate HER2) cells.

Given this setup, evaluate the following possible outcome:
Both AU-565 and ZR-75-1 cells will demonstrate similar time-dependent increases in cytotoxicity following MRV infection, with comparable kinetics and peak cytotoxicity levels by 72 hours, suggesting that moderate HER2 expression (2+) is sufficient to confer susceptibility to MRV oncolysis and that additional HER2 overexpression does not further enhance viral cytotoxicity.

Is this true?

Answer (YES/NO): NO